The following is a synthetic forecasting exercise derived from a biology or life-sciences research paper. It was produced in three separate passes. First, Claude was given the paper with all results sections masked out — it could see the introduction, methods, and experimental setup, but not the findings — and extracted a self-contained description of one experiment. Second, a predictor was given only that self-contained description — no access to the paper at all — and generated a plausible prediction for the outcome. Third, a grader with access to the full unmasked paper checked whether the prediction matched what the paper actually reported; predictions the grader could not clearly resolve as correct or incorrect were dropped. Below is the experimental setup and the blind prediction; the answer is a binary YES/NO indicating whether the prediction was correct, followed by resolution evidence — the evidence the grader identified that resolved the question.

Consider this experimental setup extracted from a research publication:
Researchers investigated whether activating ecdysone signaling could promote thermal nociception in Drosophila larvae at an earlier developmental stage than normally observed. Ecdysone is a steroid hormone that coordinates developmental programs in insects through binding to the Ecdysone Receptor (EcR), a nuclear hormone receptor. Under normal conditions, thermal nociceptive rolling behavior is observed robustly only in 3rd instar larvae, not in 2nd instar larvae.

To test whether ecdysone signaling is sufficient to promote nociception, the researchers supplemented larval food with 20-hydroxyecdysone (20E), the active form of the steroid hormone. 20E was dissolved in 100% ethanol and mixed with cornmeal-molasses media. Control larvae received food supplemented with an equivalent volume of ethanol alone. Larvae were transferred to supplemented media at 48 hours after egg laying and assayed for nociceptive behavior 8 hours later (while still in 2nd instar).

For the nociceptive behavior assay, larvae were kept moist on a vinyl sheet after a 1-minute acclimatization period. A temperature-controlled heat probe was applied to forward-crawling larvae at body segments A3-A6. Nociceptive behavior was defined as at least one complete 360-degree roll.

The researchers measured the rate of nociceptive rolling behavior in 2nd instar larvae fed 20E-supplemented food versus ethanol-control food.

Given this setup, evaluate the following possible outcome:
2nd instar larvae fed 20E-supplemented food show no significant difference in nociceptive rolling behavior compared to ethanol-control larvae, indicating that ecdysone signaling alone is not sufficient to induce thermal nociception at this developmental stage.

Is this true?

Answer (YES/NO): NO